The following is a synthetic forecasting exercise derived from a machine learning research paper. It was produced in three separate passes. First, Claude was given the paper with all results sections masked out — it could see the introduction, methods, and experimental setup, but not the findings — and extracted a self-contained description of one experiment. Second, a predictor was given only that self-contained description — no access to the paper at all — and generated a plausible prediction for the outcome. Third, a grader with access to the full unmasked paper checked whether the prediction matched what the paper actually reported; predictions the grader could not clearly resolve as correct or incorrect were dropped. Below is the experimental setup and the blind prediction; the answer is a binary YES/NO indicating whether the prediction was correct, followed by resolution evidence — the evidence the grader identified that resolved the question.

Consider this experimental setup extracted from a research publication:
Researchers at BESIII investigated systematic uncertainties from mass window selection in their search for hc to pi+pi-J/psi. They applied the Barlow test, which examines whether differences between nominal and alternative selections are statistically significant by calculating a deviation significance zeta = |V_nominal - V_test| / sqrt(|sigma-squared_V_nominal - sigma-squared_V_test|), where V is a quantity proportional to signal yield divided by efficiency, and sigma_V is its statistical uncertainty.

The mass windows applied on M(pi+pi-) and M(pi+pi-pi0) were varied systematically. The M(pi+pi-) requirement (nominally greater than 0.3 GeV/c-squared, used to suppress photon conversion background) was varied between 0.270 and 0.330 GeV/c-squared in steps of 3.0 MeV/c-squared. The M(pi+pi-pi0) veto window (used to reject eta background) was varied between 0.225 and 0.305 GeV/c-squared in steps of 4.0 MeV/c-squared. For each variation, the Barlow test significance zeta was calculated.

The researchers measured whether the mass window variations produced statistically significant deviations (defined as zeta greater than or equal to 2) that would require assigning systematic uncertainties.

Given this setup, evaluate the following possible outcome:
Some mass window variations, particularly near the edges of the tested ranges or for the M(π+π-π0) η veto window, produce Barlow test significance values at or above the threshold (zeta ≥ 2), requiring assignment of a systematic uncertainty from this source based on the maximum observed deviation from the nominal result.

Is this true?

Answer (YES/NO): NO